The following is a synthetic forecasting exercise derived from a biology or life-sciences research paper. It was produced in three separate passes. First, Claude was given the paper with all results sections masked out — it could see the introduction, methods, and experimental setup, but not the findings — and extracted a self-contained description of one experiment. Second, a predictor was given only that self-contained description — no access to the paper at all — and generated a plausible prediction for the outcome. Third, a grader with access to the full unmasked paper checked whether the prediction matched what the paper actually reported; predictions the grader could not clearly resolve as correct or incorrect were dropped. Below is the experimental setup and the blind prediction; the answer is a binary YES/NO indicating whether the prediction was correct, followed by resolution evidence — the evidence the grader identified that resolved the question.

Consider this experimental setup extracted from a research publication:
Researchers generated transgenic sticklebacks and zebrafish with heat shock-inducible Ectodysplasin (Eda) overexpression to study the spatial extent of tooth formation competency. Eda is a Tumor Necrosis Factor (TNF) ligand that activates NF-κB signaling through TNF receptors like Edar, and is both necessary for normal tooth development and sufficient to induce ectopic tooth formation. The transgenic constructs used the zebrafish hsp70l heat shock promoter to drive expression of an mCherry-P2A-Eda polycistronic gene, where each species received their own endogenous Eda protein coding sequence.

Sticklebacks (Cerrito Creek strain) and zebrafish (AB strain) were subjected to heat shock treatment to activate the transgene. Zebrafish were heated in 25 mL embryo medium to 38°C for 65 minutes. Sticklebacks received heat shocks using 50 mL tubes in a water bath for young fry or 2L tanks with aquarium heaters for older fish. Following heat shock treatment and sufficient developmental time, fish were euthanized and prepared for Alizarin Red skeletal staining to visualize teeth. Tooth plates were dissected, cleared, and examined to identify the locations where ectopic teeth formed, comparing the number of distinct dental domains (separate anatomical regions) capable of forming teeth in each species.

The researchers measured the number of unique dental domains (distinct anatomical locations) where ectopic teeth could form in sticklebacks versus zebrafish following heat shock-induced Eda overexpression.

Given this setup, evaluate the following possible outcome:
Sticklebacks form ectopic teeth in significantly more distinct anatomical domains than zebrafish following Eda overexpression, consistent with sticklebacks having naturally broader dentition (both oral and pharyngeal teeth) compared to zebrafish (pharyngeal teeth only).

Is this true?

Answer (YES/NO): YES